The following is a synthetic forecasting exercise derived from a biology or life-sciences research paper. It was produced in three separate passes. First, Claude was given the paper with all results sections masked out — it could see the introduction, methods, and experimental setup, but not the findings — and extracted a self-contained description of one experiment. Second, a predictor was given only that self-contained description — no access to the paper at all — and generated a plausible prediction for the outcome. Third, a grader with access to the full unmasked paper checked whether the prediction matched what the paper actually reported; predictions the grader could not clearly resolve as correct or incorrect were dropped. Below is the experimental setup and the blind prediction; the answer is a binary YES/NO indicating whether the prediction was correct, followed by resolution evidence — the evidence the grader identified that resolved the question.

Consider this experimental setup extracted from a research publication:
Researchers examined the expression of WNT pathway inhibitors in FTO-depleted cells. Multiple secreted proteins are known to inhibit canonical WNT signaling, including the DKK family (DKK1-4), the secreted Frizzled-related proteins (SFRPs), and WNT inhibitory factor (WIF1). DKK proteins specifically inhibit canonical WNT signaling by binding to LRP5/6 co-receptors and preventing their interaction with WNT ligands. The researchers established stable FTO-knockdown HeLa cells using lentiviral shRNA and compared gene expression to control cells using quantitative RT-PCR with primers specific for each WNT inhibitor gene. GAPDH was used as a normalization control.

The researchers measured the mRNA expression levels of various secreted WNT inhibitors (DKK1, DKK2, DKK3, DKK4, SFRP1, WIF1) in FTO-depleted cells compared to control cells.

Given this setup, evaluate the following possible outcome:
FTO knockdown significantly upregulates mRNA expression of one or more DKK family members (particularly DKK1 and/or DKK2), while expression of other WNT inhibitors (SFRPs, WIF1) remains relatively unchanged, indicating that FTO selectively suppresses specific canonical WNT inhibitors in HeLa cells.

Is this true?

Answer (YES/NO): YES